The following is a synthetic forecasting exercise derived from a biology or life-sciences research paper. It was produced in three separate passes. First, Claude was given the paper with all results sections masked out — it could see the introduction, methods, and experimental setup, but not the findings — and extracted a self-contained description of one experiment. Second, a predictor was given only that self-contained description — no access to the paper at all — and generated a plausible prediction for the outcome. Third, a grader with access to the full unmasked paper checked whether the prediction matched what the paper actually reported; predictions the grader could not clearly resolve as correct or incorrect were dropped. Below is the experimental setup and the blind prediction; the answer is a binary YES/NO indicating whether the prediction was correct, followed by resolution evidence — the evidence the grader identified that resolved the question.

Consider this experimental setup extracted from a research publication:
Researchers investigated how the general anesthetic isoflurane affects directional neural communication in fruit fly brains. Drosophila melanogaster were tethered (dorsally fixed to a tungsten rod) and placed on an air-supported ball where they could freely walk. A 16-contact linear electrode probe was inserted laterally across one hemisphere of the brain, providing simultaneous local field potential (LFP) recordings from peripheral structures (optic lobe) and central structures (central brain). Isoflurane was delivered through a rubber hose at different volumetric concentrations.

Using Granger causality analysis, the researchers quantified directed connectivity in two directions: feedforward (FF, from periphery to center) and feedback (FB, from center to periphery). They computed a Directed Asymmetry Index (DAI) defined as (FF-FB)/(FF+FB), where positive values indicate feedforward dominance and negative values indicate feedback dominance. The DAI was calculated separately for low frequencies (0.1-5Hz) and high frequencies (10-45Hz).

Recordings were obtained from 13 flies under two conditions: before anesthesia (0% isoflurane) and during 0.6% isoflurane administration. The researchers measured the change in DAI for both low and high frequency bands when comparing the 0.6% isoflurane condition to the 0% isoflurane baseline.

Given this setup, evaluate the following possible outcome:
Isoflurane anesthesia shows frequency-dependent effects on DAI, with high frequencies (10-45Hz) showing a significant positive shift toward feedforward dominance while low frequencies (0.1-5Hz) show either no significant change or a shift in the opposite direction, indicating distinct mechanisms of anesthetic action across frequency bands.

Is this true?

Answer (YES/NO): NO